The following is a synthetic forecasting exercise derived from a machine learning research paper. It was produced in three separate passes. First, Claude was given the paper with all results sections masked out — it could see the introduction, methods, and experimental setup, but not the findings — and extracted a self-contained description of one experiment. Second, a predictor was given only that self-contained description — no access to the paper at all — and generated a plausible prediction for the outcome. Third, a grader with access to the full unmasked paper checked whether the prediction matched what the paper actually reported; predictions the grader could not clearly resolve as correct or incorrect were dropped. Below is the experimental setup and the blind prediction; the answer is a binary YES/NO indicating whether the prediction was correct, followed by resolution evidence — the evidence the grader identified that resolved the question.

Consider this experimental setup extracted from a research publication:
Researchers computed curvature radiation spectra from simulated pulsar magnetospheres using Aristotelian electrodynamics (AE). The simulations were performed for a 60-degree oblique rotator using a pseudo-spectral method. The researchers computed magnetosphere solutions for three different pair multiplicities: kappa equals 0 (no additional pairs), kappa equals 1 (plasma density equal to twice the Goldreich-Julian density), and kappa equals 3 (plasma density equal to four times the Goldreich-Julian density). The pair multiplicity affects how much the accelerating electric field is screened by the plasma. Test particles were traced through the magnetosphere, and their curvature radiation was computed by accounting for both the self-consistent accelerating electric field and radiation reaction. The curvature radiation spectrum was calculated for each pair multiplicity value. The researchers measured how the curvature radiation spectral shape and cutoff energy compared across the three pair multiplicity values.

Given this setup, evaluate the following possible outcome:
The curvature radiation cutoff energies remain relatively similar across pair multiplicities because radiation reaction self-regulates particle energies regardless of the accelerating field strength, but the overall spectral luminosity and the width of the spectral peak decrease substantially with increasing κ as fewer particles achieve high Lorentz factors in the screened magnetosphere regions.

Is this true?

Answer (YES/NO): NO